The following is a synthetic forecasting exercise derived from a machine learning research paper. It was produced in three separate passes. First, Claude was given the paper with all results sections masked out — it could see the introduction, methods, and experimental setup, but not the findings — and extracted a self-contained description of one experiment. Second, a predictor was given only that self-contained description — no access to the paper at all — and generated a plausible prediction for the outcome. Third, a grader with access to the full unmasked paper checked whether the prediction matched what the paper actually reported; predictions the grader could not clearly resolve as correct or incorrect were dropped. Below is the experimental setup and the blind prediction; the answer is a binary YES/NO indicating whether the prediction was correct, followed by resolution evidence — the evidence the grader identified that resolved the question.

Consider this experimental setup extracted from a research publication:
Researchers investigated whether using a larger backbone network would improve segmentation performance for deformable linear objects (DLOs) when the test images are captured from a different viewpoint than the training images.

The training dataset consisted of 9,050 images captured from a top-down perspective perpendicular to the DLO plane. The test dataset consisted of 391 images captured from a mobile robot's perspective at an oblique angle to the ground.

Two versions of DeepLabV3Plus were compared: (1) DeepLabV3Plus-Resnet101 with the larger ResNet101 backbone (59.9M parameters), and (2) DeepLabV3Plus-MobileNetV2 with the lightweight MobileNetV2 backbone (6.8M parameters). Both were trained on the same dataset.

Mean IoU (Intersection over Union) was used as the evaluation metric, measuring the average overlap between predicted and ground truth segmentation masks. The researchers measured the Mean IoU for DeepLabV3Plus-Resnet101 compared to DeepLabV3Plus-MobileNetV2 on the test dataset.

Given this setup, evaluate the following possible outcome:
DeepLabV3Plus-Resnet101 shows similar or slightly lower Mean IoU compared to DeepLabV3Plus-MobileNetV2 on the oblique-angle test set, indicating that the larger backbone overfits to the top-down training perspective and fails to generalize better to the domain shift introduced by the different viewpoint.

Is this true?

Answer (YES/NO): NO